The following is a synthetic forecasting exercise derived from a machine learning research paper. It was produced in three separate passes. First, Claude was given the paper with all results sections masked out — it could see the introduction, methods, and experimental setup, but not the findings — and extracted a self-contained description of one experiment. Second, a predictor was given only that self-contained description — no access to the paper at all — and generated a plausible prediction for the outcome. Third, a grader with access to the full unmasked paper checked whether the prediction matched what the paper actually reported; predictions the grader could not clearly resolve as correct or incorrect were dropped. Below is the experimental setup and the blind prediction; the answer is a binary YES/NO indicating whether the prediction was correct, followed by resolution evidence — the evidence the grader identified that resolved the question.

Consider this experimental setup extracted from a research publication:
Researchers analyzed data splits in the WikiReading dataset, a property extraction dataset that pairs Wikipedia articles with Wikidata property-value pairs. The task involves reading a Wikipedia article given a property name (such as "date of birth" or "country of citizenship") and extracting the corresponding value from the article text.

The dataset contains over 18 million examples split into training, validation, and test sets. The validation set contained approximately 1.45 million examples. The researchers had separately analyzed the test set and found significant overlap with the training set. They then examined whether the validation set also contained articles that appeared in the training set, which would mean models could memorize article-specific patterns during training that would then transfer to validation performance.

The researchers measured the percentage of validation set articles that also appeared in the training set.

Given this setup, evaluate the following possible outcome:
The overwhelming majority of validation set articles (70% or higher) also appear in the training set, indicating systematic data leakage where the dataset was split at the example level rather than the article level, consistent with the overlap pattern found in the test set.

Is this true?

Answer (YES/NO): YES